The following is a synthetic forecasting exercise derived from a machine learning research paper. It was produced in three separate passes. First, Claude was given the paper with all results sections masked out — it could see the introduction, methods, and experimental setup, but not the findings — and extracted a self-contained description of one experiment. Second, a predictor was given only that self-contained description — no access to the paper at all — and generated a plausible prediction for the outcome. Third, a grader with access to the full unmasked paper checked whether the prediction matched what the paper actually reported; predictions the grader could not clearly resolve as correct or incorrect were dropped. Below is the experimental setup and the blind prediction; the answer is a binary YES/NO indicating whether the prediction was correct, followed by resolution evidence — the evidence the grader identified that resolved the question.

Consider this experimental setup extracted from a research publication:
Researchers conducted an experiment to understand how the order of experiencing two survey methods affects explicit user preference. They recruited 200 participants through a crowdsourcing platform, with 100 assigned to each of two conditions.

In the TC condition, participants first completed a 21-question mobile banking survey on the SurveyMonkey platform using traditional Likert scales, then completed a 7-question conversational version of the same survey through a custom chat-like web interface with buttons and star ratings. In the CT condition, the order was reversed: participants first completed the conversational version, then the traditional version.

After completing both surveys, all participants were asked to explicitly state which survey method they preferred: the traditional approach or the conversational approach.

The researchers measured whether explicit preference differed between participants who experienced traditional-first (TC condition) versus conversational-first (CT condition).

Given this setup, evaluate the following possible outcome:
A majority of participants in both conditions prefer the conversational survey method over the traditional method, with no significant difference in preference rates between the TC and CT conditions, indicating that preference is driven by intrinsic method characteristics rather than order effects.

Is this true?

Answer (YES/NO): YES